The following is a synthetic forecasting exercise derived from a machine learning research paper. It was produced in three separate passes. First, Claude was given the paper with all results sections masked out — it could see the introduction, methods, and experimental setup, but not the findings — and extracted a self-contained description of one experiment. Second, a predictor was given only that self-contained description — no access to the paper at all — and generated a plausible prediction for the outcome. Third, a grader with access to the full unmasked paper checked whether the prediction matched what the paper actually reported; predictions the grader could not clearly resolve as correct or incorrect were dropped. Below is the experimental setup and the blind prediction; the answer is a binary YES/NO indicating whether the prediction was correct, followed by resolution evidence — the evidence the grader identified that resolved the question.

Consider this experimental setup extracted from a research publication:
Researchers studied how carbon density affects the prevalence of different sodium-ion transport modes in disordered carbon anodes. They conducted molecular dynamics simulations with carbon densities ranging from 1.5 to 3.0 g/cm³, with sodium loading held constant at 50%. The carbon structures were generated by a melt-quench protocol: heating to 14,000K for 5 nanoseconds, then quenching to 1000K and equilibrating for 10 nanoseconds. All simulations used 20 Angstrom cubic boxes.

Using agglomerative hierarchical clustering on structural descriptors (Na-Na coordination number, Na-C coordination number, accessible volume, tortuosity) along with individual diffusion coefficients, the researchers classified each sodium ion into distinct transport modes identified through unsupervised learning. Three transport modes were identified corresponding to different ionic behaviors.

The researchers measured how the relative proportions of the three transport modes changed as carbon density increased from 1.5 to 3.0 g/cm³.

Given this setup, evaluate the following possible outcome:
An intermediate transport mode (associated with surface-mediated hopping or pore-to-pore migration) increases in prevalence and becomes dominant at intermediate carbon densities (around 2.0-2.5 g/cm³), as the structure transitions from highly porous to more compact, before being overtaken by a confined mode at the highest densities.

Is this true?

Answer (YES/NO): NO